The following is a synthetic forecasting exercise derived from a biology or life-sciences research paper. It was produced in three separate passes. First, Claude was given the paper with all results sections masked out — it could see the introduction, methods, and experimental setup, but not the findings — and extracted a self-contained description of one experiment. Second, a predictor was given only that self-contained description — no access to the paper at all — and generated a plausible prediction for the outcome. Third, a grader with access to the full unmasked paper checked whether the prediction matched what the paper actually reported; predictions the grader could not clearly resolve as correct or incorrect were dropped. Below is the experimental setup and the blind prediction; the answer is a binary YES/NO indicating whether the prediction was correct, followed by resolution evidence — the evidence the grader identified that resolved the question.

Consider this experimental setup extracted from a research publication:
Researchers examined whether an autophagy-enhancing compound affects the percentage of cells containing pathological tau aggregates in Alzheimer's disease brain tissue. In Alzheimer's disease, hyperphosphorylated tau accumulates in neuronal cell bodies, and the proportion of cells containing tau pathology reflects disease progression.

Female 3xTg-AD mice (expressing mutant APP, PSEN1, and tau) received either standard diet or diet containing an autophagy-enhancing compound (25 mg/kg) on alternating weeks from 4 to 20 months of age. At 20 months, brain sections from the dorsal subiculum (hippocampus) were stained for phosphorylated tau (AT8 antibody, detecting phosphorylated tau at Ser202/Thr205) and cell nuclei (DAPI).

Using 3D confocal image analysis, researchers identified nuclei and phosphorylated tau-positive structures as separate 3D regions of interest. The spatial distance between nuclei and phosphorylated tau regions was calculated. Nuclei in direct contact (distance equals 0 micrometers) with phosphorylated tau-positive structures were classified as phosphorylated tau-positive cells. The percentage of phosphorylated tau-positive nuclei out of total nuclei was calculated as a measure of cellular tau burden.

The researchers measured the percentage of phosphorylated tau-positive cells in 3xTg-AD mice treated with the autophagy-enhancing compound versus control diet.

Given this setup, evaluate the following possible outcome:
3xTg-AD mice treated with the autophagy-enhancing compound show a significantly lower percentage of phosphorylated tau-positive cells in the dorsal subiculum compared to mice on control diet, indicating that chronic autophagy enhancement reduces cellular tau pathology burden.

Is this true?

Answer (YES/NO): YES